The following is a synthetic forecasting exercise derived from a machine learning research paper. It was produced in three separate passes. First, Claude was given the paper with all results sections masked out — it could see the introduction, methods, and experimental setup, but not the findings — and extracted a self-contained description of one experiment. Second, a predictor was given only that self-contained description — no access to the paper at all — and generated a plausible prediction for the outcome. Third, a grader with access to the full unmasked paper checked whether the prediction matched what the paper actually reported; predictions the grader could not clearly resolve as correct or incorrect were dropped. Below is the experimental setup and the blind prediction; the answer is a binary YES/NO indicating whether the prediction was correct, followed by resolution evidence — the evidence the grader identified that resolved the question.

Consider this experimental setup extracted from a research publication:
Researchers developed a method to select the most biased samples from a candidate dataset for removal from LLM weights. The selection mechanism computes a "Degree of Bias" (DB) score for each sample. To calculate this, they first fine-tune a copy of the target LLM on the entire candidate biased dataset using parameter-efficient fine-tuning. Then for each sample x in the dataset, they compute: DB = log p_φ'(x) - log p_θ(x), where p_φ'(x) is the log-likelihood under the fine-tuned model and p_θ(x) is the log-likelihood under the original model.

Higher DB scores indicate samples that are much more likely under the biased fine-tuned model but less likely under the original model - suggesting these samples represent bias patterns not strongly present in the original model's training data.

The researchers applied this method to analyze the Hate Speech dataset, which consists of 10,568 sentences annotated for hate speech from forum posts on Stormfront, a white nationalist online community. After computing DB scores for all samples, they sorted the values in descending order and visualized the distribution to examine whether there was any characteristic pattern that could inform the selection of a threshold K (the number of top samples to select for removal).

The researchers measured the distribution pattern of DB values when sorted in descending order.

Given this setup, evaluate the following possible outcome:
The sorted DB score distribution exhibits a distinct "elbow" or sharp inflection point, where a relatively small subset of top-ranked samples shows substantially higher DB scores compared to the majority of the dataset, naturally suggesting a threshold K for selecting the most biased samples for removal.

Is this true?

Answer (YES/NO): YES